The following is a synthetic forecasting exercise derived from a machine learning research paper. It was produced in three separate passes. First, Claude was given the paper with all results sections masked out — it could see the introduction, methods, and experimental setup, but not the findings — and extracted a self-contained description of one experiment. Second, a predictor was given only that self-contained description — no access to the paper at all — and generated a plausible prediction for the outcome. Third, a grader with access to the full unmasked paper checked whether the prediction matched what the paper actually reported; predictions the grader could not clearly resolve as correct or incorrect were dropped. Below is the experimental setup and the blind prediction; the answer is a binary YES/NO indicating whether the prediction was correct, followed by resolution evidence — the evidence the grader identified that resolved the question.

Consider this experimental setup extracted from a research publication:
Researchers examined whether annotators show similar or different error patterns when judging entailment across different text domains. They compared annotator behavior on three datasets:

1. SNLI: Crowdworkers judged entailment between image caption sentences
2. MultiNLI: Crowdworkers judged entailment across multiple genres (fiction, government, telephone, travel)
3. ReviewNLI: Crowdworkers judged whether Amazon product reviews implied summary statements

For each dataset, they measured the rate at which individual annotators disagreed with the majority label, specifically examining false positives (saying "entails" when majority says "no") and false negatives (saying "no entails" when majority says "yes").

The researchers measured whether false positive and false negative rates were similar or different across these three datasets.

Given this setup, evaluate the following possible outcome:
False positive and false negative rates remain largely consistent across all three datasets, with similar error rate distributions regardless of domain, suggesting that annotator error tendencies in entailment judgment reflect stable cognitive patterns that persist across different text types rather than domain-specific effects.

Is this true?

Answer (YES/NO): NO